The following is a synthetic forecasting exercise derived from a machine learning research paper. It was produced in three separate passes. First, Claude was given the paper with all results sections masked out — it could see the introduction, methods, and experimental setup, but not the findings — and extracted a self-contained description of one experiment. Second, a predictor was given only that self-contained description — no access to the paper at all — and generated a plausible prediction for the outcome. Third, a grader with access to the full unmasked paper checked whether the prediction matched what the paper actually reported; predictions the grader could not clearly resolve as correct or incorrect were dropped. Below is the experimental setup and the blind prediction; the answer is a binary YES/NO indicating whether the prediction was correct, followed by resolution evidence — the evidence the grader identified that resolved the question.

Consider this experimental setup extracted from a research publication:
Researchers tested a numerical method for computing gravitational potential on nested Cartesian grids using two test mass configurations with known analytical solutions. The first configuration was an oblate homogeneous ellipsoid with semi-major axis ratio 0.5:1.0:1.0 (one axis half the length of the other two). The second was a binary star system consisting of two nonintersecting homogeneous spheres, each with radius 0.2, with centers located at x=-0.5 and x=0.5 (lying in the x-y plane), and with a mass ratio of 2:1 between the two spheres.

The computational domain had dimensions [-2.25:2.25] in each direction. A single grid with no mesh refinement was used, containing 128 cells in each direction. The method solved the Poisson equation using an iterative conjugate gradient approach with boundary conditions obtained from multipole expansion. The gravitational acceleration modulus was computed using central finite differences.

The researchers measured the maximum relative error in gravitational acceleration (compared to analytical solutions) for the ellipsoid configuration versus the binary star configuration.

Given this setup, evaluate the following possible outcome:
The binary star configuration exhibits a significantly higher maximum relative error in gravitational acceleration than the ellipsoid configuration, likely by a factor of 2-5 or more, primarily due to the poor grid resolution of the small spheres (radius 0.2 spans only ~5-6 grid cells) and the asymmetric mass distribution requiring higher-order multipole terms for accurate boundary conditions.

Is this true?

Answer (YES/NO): YES